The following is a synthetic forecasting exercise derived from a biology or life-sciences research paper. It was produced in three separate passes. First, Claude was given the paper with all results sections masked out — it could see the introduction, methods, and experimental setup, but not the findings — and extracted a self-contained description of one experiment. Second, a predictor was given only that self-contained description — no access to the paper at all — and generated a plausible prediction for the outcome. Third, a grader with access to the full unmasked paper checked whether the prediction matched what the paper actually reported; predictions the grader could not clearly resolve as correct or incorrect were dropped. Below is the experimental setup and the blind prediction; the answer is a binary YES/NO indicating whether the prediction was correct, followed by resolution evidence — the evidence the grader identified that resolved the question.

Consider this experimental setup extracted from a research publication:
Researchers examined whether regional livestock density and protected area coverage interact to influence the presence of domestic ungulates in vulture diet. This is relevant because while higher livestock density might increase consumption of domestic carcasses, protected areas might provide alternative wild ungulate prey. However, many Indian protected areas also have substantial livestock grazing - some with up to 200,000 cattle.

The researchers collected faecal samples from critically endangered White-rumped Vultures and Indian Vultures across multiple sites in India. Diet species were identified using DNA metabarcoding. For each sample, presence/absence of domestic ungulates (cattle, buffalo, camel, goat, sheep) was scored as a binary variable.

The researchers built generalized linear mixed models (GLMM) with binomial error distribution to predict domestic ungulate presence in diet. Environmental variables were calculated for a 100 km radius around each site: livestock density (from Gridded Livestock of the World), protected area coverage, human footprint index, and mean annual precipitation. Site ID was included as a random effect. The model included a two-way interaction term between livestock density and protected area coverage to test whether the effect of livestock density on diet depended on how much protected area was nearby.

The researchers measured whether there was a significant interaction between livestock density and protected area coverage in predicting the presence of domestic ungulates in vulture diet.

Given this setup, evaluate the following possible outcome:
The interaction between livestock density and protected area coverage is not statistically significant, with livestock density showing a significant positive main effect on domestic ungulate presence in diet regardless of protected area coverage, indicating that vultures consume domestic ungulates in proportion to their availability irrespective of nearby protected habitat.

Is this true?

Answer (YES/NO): NO